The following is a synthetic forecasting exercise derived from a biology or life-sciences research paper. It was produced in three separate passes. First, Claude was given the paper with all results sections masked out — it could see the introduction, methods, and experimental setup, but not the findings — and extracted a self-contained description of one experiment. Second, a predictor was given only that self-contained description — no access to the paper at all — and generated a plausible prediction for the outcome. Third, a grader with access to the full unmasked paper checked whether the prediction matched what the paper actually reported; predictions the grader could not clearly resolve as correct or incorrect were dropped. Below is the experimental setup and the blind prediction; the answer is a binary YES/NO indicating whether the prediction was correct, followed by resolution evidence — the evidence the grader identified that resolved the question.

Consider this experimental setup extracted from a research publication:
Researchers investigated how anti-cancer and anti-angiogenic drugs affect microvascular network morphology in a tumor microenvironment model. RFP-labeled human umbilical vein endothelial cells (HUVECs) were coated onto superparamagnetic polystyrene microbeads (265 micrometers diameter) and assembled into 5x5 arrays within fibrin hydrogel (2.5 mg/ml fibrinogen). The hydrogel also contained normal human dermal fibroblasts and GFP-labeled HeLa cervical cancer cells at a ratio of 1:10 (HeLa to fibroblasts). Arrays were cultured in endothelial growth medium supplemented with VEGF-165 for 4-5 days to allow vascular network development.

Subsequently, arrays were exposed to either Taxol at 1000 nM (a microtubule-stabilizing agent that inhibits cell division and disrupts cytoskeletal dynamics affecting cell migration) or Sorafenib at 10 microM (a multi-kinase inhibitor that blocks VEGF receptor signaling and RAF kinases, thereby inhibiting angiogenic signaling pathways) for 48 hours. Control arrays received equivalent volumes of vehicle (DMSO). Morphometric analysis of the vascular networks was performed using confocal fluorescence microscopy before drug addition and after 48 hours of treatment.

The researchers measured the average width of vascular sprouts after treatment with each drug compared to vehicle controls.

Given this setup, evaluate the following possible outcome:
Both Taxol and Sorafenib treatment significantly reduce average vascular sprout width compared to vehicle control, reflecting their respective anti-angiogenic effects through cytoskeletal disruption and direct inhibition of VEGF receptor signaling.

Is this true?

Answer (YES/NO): NO